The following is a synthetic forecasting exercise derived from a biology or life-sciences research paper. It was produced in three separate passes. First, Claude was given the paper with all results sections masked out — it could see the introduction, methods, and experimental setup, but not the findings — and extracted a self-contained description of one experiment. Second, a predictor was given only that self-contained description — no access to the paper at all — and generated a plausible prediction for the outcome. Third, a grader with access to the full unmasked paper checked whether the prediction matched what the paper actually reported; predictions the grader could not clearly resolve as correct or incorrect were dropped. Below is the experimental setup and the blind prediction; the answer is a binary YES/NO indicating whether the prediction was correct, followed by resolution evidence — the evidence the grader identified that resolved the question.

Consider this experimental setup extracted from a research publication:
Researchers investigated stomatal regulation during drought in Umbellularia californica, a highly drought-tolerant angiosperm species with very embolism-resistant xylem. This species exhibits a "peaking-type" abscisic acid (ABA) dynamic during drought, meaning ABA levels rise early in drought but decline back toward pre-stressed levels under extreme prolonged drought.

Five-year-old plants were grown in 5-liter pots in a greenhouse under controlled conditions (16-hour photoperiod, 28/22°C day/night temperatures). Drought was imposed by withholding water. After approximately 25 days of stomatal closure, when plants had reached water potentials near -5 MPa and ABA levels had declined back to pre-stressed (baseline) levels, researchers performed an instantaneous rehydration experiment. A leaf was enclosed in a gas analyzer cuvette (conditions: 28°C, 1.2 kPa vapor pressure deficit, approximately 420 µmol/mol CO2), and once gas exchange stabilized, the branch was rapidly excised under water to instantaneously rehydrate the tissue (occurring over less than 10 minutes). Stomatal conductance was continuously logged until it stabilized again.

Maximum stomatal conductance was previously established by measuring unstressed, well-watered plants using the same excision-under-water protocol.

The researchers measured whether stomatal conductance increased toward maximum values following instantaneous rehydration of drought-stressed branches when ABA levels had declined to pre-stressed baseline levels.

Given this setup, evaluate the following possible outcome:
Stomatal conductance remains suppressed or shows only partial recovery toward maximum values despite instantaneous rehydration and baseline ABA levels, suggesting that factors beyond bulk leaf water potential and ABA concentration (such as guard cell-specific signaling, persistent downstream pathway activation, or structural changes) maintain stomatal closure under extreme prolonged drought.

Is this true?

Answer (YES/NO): NO